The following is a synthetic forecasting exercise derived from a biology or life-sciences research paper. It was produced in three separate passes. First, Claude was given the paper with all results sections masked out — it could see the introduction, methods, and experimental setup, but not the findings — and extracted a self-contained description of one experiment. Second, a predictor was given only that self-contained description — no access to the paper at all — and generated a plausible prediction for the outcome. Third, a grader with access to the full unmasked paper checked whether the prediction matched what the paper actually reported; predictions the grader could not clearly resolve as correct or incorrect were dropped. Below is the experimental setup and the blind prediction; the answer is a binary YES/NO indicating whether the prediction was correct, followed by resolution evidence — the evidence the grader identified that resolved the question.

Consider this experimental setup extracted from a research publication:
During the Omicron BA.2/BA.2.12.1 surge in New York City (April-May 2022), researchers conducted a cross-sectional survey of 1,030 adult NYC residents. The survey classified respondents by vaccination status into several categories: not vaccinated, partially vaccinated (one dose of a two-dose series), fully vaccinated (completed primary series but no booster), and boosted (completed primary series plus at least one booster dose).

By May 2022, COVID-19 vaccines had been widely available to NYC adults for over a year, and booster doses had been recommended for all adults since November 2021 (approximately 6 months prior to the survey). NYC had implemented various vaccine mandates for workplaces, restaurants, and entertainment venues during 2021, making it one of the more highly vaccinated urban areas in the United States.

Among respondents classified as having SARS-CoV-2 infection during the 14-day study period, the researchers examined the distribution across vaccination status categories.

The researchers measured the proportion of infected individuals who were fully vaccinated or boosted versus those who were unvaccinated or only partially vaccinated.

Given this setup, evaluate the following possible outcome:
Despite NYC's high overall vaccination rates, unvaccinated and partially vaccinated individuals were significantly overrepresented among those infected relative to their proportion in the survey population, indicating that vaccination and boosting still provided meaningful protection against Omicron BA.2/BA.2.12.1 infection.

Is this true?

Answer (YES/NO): NO